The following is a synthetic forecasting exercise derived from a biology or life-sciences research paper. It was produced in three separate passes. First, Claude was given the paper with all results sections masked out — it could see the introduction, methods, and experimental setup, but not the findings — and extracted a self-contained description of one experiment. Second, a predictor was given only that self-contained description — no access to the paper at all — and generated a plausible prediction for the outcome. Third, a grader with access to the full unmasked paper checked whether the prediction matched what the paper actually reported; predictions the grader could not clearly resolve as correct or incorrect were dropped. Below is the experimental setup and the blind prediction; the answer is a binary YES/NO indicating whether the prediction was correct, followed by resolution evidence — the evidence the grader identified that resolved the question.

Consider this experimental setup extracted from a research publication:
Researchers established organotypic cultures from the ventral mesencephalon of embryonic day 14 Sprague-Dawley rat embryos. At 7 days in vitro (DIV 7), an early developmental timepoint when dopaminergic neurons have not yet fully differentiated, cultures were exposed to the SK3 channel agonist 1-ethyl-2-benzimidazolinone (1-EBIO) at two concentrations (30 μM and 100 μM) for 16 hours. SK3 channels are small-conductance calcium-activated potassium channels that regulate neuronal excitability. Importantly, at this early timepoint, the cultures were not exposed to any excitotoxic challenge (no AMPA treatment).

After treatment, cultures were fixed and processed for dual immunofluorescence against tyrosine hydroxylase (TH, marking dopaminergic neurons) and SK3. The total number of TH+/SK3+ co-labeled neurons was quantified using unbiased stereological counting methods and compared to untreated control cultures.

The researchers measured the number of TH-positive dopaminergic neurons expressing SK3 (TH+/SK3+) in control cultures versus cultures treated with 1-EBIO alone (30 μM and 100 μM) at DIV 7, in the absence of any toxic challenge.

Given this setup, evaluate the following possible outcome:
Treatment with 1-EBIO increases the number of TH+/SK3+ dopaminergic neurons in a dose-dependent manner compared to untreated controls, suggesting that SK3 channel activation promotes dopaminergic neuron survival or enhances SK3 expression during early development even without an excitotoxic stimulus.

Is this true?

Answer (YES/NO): NO